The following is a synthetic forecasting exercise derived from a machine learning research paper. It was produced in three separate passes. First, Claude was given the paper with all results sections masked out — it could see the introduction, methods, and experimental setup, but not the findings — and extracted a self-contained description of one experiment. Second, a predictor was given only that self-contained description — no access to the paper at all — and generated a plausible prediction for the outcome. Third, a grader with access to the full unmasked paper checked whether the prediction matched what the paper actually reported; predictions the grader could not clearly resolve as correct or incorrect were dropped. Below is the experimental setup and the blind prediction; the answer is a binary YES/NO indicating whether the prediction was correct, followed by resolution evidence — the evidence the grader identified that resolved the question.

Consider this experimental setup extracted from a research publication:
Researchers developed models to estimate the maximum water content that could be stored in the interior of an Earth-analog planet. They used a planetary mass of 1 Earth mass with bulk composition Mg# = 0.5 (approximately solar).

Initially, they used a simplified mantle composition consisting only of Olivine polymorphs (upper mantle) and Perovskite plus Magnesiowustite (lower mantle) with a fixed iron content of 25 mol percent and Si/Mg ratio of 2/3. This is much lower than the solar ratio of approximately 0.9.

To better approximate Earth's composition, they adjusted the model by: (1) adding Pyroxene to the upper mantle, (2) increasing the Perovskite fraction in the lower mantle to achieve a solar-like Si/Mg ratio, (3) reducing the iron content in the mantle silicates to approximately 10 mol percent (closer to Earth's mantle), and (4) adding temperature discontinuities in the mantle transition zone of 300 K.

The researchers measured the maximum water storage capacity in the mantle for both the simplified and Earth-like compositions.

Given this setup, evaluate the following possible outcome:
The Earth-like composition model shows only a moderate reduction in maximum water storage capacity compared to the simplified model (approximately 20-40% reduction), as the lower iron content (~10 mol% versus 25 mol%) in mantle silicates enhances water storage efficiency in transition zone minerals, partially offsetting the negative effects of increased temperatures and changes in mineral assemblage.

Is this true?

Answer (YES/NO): NO